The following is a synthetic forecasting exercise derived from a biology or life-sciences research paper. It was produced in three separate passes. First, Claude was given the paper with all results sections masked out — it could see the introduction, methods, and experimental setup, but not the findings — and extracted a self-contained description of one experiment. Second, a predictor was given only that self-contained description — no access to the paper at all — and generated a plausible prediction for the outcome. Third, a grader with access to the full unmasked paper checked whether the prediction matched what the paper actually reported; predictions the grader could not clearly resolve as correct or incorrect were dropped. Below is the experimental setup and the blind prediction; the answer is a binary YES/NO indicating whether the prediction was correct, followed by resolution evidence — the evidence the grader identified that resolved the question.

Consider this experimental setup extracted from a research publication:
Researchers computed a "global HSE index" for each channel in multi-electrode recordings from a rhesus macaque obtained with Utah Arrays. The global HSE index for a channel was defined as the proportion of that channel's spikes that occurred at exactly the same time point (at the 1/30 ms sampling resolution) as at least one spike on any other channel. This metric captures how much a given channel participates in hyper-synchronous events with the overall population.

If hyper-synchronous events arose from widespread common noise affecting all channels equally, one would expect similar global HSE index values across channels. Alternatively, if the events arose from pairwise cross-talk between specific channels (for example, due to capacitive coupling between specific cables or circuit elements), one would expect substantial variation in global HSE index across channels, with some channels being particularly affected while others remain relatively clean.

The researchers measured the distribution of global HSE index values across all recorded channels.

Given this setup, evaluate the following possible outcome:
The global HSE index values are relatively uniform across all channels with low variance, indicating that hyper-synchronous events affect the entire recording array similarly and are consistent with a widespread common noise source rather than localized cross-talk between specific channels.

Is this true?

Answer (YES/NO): NO